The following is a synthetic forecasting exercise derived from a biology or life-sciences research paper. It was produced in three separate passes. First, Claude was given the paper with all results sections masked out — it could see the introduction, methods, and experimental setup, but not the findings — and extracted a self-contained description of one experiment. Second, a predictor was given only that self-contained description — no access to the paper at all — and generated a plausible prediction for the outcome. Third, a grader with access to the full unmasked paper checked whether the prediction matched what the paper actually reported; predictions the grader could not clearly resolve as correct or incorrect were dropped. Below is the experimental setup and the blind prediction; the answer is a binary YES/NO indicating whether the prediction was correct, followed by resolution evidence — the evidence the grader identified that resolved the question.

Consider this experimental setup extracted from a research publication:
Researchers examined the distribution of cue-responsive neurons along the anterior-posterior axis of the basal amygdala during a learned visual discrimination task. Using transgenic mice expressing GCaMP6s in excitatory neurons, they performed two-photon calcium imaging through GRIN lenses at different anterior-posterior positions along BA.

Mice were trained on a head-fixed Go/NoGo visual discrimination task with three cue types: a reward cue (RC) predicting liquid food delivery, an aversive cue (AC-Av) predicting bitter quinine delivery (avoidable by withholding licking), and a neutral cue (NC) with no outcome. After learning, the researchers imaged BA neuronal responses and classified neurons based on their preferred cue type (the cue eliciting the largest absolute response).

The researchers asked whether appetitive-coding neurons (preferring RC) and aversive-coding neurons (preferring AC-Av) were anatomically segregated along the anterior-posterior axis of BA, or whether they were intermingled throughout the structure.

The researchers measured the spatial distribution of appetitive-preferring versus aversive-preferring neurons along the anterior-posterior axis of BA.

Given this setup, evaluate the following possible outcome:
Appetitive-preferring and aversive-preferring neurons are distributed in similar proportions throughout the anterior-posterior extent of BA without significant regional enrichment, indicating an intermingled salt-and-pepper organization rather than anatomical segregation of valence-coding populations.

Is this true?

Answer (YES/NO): NO